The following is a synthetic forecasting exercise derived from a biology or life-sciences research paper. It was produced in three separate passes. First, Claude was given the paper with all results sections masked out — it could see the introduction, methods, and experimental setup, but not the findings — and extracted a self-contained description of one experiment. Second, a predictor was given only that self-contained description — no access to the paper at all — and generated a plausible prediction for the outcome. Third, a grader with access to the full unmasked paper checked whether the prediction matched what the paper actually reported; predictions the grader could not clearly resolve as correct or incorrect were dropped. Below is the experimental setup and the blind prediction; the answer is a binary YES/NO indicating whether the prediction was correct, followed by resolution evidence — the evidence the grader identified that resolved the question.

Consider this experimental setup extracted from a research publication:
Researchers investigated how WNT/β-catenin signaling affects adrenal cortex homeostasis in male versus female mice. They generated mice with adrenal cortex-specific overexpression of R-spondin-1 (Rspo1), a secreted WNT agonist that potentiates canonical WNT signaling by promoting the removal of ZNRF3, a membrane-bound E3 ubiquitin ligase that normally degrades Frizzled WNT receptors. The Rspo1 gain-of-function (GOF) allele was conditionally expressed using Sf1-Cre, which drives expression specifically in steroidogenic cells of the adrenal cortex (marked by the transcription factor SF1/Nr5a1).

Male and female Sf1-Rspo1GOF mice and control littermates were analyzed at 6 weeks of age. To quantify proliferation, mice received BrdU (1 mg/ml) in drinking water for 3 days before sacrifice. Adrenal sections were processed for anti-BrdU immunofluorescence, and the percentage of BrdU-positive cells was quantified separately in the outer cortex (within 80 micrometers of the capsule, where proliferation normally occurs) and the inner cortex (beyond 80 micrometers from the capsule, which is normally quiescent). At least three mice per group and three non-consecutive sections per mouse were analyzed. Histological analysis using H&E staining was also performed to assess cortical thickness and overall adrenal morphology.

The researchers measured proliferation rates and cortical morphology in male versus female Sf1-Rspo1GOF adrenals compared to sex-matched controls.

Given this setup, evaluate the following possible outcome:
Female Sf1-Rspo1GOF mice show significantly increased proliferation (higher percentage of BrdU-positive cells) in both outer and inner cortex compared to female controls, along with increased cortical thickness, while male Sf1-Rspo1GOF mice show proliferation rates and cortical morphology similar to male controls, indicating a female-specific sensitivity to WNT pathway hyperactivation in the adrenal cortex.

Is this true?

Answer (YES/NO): NO